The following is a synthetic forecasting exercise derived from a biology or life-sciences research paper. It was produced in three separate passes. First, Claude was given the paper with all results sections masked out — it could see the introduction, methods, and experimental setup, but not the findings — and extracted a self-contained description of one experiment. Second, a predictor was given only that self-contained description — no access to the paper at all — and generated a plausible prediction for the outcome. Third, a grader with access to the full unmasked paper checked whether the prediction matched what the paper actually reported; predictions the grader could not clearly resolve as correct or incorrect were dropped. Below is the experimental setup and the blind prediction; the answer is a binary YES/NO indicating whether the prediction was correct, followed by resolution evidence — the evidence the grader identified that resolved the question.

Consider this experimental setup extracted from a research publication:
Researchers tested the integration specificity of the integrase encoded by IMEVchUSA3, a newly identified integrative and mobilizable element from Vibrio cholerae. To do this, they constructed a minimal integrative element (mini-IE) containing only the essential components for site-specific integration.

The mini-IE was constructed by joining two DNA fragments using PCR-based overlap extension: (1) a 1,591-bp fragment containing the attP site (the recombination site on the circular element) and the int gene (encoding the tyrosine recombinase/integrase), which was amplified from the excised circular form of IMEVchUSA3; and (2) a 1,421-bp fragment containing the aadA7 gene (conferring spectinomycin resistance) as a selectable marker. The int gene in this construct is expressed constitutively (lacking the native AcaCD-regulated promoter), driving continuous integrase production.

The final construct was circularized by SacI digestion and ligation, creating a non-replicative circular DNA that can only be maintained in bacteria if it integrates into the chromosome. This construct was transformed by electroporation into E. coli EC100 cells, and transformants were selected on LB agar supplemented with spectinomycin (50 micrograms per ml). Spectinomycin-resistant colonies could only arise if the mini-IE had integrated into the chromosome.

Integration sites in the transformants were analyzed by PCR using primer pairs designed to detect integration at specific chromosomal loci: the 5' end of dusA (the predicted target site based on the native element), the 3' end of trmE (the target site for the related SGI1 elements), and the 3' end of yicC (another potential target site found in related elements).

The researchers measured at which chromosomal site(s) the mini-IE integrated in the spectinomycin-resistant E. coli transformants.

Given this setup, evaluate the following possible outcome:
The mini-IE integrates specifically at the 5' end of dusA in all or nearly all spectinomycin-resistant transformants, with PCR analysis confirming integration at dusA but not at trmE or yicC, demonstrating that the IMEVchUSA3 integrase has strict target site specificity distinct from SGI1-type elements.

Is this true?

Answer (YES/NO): NO